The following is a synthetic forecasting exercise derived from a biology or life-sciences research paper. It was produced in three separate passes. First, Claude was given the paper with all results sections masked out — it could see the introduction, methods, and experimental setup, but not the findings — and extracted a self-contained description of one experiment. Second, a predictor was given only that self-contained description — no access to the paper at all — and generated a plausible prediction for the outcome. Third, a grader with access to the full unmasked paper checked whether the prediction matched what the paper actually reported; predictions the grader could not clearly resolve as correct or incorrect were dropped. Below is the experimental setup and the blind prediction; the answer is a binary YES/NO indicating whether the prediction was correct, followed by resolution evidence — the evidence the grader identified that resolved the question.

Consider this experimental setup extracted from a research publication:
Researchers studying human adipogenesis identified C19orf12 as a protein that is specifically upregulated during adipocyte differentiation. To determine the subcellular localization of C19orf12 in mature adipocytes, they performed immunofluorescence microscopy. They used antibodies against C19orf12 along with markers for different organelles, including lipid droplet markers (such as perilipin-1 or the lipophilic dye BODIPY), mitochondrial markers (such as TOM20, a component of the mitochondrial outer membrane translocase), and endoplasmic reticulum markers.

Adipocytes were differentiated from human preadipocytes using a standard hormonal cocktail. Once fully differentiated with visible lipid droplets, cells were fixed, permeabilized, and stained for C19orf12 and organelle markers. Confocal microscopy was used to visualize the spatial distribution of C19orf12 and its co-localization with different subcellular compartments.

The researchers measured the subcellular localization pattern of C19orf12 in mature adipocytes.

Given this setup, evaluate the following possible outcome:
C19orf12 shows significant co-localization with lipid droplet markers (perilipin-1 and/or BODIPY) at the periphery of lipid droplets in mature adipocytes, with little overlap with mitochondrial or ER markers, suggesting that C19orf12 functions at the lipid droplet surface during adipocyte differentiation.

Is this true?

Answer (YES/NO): NO